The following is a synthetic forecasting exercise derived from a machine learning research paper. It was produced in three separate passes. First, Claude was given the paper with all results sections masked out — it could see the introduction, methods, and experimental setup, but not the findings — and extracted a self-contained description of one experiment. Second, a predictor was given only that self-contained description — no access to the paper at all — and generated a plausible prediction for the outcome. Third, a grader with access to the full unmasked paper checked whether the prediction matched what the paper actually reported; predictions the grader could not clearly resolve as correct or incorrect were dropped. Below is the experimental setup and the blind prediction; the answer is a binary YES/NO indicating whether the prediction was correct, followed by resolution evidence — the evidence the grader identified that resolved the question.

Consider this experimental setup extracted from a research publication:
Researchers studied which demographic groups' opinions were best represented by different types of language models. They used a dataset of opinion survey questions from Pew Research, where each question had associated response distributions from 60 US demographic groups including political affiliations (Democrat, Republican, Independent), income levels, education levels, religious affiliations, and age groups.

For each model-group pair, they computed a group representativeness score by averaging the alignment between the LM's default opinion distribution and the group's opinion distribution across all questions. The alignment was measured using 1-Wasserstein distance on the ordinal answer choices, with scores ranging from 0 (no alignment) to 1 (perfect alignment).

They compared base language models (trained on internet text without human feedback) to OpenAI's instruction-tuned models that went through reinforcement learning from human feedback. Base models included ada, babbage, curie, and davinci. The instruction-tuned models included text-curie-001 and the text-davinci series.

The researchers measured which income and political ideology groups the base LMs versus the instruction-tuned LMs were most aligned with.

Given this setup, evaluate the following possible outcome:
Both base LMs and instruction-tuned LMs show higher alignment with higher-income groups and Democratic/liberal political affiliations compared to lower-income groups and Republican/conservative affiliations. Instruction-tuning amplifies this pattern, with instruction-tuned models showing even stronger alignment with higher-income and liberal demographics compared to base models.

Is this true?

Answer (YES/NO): NO